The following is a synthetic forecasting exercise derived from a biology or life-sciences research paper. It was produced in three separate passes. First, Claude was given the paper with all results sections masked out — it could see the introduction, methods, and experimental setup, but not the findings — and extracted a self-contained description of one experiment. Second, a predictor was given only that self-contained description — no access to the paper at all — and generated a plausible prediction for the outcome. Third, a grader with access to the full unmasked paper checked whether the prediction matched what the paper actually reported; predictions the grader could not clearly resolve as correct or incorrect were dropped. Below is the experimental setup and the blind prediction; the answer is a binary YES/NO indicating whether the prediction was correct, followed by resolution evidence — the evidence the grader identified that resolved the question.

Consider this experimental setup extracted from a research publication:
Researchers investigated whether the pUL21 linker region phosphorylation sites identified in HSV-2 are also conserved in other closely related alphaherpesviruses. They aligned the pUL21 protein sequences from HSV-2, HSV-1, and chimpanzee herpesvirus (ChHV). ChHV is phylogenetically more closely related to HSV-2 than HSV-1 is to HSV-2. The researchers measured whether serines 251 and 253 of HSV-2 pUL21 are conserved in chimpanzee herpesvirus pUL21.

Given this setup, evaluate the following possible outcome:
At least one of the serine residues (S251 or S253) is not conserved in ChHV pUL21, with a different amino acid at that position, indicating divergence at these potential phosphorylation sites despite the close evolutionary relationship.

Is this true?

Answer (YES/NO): NO